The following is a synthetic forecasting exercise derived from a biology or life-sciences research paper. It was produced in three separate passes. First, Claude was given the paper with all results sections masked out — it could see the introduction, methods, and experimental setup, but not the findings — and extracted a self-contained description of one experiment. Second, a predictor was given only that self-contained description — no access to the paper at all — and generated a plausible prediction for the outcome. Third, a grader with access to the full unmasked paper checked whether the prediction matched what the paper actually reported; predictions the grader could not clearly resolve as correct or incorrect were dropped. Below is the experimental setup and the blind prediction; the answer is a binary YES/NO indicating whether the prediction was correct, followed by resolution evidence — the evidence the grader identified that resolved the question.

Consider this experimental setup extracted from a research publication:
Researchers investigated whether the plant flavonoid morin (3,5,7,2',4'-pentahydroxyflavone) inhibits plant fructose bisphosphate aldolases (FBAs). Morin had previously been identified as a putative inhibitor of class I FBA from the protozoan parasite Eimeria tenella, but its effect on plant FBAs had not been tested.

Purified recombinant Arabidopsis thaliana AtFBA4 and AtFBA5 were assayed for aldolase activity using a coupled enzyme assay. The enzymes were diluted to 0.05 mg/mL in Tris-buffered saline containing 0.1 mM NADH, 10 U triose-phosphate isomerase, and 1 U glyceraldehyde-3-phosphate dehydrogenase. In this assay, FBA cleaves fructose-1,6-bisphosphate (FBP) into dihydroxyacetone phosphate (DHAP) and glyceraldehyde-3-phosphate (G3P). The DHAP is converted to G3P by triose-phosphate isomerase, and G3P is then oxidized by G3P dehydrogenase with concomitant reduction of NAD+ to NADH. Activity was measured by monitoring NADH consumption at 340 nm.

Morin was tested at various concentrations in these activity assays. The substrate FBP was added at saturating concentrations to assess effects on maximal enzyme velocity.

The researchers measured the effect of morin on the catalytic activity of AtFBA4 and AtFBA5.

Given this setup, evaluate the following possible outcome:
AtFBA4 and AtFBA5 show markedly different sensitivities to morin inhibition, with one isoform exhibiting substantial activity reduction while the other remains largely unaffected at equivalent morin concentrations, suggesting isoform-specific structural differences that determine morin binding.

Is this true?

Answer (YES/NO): NO